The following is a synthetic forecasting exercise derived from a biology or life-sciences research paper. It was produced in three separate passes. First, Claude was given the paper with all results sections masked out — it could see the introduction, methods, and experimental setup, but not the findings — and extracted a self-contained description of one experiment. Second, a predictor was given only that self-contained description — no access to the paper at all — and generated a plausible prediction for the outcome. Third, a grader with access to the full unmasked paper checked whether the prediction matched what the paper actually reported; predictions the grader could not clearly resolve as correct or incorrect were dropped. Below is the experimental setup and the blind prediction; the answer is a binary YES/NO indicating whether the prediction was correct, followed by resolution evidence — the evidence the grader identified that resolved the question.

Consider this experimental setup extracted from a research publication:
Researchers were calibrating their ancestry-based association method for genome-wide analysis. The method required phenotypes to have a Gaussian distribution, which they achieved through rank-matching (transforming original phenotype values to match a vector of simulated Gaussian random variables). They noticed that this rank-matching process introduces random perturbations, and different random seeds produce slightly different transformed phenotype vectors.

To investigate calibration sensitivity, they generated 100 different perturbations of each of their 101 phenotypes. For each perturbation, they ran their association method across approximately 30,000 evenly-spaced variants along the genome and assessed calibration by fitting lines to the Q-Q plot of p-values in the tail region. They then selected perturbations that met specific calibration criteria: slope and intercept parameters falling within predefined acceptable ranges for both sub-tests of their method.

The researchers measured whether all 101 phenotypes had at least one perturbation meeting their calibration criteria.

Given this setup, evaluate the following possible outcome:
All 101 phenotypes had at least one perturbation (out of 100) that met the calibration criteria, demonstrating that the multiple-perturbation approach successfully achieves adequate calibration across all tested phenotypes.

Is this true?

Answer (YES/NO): NO